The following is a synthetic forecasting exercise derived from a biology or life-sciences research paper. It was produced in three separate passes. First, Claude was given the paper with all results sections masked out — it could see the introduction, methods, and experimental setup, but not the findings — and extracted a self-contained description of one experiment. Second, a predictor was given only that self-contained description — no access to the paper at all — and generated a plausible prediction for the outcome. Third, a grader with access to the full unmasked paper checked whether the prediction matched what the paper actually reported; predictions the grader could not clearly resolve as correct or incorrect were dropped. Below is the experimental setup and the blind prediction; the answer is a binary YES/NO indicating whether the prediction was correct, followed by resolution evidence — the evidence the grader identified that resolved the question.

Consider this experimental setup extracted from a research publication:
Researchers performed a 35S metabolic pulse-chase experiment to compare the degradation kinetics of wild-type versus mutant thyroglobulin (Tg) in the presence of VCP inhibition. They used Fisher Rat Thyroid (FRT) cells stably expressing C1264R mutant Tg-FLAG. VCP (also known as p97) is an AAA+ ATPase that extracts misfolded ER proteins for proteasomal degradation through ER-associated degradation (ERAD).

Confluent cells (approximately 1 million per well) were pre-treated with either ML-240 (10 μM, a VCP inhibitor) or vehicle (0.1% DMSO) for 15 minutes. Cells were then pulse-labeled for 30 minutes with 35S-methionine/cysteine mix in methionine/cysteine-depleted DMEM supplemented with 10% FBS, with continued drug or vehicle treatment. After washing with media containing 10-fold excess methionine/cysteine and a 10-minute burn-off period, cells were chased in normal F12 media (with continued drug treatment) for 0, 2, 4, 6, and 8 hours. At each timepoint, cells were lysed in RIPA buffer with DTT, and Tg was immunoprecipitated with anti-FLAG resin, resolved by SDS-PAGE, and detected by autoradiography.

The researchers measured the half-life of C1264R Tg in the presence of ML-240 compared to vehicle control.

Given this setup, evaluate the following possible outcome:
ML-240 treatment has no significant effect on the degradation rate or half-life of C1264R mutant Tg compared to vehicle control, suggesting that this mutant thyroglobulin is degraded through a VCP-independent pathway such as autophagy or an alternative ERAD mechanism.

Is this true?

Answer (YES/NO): YES